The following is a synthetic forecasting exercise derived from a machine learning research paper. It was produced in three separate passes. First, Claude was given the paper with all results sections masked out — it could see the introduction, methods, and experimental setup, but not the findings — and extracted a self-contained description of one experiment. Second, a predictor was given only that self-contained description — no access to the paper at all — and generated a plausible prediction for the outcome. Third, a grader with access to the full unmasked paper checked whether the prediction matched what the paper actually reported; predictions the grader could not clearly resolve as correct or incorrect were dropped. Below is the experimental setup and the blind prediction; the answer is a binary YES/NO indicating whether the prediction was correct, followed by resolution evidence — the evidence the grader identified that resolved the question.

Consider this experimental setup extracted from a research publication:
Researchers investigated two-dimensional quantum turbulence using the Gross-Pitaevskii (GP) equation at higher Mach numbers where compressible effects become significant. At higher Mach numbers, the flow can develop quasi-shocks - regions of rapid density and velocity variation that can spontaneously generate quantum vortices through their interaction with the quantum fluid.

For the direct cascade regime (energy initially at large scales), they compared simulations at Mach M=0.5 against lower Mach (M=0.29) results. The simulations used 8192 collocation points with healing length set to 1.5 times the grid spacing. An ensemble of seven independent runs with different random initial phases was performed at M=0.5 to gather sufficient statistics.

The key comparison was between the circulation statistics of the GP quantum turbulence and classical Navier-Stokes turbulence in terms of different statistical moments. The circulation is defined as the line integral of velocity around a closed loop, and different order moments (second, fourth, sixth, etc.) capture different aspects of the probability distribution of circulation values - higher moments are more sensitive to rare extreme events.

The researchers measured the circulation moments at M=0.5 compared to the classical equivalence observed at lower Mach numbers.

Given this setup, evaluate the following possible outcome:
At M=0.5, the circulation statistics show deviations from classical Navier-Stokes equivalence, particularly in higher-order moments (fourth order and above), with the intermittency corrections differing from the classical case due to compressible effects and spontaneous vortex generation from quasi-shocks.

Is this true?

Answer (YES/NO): YES